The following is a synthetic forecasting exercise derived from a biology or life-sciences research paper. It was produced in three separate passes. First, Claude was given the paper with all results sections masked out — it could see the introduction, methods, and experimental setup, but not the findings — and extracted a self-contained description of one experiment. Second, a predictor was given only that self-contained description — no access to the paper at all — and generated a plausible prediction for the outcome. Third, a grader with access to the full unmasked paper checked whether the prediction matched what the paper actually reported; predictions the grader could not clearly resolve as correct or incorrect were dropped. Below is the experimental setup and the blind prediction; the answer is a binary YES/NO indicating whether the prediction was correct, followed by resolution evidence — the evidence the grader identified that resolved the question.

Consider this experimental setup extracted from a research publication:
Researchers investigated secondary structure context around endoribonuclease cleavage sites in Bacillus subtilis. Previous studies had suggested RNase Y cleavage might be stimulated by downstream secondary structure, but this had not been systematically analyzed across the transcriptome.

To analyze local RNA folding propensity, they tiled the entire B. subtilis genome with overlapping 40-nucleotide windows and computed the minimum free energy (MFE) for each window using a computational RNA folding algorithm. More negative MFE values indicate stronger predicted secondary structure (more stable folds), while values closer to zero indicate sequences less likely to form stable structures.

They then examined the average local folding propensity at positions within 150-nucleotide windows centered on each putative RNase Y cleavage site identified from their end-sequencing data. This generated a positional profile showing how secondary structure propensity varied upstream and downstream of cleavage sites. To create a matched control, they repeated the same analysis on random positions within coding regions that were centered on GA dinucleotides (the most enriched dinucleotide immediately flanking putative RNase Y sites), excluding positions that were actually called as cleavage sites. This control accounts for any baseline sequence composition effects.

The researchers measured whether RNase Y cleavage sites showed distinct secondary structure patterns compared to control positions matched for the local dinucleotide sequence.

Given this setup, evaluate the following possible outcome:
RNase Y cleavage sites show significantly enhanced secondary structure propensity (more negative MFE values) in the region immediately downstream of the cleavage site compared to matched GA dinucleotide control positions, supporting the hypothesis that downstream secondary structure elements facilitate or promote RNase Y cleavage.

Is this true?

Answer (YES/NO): NO